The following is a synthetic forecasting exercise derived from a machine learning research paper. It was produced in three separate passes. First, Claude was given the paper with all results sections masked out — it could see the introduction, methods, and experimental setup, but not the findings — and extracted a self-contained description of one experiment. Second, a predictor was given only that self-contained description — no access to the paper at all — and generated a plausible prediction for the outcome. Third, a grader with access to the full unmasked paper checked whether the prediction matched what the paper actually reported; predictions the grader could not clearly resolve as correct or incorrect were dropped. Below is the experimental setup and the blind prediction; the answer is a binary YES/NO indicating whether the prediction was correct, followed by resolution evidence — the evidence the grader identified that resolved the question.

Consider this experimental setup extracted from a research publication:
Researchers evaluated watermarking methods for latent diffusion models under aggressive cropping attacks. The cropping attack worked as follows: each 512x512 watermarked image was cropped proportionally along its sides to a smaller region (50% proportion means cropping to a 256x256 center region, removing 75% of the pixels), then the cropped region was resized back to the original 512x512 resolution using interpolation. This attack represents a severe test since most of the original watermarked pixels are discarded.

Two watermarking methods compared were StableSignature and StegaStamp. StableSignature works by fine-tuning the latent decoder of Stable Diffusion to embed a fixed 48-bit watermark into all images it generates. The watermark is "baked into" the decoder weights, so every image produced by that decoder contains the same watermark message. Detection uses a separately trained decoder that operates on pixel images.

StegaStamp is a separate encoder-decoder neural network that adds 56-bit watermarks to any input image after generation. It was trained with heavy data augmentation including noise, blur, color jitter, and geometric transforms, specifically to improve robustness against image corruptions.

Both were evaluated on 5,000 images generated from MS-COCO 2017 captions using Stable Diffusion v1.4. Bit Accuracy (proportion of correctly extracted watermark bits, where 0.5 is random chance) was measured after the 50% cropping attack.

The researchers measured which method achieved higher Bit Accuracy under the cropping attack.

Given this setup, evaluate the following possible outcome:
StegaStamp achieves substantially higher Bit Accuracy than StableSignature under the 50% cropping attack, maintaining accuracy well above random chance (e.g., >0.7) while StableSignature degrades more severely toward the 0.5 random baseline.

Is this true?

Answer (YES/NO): NO